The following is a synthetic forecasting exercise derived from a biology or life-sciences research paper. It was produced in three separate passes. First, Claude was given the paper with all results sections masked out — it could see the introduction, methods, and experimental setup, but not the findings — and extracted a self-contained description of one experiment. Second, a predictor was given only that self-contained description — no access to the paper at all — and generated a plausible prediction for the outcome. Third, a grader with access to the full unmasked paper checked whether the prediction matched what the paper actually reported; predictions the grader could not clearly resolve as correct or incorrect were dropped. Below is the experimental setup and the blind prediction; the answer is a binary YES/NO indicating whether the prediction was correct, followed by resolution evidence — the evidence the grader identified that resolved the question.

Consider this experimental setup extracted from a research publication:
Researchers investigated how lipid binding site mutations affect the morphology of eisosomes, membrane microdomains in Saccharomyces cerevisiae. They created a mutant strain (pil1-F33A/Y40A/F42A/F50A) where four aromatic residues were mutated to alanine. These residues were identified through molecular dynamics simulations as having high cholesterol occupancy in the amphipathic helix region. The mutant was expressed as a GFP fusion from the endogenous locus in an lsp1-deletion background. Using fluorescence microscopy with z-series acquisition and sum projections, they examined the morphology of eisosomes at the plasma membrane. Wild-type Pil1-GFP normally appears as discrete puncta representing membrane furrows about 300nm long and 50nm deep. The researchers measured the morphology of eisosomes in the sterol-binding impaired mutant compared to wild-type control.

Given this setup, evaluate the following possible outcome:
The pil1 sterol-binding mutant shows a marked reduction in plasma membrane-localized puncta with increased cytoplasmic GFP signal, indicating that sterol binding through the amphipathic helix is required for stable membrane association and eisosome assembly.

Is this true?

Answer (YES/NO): NO